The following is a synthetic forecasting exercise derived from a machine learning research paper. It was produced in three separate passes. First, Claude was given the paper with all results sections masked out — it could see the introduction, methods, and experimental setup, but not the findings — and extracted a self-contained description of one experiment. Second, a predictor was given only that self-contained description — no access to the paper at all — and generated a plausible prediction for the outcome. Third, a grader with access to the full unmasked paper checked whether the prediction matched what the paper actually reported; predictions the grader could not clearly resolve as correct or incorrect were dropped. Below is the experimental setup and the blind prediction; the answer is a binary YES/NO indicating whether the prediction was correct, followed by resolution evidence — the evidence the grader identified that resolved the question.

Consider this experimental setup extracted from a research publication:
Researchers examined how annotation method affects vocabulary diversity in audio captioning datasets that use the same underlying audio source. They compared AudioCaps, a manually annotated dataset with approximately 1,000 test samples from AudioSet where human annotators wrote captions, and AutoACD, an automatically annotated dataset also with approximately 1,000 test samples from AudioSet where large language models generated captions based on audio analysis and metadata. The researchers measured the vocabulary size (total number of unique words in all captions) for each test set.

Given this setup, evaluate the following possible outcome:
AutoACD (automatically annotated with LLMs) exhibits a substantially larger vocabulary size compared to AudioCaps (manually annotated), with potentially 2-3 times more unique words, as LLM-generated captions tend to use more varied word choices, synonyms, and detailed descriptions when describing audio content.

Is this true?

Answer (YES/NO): NO